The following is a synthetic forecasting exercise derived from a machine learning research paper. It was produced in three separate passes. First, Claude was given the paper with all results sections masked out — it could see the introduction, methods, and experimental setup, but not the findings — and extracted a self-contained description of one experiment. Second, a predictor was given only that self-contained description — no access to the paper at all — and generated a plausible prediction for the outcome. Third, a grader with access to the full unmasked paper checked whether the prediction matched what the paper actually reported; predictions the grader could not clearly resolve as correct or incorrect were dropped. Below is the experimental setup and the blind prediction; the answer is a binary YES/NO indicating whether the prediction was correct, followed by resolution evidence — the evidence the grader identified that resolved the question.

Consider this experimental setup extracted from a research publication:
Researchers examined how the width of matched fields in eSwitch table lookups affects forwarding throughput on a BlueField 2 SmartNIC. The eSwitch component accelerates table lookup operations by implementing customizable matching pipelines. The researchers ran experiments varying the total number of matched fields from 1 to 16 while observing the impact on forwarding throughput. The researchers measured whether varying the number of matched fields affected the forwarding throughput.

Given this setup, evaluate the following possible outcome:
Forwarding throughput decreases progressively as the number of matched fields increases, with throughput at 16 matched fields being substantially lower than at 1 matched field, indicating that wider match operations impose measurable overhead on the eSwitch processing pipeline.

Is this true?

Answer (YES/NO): NO